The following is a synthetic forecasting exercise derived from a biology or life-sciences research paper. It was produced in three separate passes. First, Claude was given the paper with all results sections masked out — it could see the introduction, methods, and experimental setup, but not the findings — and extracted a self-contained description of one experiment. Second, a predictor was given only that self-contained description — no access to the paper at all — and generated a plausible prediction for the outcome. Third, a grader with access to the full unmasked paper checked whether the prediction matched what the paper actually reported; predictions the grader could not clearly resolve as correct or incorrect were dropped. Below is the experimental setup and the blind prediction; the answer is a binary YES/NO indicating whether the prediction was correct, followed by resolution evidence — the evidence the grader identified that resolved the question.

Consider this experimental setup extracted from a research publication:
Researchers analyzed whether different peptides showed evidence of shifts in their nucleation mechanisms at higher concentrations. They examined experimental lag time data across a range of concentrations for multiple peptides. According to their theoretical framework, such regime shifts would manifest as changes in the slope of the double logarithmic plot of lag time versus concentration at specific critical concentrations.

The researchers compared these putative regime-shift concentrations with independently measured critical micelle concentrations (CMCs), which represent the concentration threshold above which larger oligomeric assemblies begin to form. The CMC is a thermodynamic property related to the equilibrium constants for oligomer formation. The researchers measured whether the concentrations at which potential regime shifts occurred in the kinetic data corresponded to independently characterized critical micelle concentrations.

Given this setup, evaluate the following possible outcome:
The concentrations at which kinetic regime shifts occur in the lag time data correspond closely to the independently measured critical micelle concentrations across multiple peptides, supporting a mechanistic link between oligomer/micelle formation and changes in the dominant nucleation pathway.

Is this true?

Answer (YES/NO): YES